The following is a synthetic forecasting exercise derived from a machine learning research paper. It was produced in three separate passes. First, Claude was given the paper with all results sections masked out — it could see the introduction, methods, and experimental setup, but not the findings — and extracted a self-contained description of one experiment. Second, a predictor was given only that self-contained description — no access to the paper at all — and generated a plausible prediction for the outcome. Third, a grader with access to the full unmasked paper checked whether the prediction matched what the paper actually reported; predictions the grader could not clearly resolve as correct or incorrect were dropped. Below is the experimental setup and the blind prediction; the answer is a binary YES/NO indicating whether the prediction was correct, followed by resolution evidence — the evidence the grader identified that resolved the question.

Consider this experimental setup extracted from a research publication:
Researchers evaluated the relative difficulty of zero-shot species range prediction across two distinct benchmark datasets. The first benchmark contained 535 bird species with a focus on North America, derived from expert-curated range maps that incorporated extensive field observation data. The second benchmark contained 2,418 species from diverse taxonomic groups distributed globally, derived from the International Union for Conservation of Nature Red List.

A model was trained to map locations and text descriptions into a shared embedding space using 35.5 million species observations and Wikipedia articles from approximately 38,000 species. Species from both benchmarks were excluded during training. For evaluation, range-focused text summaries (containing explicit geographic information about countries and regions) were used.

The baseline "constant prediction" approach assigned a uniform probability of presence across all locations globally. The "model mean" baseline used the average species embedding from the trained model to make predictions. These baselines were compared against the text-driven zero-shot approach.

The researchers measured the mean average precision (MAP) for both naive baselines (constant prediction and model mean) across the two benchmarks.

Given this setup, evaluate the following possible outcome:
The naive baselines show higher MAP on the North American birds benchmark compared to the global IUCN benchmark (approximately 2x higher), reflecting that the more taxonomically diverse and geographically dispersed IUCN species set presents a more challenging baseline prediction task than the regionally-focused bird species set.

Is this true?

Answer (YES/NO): NO